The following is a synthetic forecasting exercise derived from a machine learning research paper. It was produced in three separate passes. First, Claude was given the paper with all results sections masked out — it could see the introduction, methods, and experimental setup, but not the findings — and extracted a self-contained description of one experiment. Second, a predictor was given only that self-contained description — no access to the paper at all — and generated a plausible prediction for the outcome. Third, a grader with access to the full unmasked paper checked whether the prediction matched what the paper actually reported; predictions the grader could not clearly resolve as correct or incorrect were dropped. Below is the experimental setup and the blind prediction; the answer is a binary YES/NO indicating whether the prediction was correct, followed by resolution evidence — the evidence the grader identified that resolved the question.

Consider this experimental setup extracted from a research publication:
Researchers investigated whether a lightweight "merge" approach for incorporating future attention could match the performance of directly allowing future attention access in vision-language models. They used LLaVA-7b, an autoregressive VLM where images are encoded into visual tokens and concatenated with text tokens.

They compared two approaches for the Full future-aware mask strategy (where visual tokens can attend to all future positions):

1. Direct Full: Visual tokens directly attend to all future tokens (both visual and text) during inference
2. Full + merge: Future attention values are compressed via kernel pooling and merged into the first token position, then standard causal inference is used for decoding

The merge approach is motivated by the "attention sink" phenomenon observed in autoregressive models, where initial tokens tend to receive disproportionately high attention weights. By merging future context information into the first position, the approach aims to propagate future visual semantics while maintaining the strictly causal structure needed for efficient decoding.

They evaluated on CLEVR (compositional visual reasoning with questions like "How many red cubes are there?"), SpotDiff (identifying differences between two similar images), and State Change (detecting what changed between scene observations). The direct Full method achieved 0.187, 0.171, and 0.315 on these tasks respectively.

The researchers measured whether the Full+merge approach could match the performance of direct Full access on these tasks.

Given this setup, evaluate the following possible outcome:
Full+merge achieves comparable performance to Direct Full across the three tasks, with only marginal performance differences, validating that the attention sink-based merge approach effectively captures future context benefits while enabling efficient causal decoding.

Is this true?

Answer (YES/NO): YES